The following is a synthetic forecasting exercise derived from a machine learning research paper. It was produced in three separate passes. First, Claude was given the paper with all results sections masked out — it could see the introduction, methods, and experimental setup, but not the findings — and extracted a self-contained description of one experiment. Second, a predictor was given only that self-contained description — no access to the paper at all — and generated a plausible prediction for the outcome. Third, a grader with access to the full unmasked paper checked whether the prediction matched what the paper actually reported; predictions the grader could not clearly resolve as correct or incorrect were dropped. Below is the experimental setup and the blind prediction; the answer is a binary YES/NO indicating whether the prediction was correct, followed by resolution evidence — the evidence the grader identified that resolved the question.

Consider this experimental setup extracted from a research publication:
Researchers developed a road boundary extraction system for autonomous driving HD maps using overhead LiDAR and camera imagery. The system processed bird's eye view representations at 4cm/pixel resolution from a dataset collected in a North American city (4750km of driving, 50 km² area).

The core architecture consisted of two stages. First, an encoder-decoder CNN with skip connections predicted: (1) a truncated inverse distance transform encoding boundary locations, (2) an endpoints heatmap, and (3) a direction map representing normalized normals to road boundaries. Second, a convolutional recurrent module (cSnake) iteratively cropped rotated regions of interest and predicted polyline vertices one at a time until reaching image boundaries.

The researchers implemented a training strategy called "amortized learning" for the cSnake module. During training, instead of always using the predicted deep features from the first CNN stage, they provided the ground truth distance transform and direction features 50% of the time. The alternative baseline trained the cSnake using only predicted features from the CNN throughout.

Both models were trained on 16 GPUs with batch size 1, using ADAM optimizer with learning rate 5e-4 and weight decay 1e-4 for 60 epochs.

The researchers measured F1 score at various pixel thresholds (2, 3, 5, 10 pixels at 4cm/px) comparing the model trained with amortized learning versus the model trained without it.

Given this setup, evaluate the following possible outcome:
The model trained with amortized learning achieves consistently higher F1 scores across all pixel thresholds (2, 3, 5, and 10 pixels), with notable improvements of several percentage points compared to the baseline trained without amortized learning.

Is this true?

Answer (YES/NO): YES